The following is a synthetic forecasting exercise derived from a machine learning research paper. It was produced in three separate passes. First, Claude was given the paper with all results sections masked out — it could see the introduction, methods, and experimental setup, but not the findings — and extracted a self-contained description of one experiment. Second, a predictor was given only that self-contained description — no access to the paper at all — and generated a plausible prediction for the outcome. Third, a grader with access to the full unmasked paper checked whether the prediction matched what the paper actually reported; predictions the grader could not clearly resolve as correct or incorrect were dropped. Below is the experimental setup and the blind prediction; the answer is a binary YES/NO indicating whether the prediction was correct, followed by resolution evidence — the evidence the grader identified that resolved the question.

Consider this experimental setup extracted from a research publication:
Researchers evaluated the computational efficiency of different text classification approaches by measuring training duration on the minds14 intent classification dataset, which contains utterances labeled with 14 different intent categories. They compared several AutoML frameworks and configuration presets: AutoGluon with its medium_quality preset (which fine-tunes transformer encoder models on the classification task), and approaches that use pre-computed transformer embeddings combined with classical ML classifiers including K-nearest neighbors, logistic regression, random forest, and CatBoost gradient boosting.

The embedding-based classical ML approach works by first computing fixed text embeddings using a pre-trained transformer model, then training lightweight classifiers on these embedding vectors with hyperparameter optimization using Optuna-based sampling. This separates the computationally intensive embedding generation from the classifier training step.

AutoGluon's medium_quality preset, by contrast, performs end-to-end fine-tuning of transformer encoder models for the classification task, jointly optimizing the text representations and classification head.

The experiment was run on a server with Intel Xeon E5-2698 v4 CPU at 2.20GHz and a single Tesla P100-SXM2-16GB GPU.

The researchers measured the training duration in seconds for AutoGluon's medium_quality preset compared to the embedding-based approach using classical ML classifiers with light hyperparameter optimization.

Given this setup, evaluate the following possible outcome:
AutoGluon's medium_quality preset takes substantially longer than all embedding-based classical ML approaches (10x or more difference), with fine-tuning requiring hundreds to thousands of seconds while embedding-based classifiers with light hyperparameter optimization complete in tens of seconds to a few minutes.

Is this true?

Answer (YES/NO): NO